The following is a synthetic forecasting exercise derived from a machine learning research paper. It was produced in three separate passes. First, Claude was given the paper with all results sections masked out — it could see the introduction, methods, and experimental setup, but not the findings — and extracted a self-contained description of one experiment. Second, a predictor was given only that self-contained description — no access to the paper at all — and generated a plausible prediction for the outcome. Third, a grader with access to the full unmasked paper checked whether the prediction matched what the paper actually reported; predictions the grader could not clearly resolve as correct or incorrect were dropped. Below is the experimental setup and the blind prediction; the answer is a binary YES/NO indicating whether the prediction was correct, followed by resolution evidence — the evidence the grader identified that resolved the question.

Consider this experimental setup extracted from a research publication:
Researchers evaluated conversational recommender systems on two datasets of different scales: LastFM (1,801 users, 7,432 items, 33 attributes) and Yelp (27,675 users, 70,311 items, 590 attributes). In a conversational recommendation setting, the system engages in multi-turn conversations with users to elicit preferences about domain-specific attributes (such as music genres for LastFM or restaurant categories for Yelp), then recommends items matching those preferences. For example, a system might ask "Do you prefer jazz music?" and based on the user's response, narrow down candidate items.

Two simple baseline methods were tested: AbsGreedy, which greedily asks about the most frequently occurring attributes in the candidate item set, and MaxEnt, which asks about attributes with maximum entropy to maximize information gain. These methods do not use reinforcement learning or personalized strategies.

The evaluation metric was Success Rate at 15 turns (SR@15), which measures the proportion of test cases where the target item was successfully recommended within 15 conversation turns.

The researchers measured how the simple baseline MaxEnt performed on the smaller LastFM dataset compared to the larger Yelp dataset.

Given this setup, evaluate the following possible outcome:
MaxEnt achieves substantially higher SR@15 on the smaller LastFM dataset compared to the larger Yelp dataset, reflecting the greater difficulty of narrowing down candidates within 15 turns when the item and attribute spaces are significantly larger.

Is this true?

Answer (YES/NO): NO